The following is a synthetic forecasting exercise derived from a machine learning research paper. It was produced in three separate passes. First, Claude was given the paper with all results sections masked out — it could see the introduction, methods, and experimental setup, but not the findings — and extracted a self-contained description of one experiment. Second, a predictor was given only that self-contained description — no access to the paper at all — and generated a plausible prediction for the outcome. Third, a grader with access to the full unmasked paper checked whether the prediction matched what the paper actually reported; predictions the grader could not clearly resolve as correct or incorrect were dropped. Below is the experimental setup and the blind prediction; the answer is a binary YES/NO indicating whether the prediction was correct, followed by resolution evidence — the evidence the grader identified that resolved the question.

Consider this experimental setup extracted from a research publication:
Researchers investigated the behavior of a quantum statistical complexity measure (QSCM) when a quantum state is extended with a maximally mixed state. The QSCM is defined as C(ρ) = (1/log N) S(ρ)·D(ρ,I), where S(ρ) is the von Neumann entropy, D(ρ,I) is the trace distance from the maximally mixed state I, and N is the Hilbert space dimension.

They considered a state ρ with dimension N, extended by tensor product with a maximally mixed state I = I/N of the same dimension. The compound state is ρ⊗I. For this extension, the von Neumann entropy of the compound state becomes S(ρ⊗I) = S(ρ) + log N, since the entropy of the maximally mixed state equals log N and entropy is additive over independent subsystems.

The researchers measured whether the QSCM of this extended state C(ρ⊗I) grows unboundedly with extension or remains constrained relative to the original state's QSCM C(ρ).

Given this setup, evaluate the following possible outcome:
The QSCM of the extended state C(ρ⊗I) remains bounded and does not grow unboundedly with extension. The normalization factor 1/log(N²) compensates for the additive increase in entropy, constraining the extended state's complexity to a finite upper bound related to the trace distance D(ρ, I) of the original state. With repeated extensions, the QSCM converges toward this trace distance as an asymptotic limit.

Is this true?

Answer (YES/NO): YES